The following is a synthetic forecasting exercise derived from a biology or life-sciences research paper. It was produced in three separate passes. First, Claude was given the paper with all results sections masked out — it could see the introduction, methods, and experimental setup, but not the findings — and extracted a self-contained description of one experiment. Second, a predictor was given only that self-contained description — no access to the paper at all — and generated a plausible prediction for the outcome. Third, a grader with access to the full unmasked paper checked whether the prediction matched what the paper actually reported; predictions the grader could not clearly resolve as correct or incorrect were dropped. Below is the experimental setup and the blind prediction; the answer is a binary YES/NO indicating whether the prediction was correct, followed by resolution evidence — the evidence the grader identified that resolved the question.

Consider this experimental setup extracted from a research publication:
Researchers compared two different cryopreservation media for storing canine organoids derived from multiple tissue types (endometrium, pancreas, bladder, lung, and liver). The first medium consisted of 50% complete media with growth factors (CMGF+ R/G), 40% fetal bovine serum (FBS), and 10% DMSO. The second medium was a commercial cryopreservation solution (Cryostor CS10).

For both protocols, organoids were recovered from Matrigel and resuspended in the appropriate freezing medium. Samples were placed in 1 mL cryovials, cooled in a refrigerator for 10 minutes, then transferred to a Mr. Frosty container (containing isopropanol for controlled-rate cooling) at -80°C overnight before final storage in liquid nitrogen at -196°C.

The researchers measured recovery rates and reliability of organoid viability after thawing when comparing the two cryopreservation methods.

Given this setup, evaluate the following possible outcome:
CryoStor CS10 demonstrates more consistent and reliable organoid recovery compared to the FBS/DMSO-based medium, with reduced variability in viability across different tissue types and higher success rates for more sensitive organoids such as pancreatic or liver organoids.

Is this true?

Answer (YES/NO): NO